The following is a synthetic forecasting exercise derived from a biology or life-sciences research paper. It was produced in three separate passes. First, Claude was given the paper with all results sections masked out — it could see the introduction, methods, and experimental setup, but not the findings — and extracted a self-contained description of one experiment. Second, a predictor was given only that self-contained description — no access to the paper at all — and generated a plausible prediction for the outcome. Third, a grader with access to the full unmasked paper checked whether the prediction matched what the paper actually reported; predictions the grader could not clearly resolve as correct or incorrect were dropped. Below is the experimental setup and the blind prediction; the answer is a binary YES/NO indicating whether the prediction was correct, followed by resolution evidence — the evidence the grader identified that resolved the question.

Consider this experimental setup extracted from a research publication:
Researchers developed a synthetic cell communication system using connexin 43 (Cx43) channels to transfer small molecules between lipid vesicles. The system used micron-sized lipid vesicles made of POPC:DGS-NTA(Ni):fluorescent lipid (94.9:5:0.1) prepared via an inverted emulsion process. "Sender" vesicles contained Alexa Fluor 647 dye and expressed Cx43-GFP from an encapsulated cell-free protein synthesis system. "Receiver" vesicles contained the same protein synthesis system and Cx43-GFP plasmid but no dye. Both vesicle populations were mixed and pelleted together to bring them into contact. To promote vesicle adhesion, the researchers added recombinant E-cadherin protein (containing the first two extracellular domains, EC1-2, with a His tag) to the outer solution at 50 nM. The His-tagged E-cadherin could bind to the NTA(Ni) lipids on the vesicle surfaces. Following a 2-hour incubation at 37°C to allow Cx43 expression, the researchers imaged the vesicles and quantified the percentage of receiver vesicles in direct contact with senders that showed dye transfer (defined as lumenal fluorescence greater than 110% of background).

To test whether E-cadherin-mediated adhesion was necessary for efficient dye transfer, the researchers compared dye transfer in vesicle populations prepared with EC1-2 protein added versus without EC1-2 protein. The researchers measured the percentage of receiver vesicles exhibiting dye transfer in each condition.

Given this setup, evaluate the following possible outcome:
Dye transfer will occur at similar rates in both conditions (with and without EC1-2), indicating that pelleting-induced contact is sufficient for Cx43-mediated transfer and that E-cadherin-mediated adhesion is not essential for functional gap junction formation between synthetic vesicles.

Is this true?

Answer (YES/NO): NO